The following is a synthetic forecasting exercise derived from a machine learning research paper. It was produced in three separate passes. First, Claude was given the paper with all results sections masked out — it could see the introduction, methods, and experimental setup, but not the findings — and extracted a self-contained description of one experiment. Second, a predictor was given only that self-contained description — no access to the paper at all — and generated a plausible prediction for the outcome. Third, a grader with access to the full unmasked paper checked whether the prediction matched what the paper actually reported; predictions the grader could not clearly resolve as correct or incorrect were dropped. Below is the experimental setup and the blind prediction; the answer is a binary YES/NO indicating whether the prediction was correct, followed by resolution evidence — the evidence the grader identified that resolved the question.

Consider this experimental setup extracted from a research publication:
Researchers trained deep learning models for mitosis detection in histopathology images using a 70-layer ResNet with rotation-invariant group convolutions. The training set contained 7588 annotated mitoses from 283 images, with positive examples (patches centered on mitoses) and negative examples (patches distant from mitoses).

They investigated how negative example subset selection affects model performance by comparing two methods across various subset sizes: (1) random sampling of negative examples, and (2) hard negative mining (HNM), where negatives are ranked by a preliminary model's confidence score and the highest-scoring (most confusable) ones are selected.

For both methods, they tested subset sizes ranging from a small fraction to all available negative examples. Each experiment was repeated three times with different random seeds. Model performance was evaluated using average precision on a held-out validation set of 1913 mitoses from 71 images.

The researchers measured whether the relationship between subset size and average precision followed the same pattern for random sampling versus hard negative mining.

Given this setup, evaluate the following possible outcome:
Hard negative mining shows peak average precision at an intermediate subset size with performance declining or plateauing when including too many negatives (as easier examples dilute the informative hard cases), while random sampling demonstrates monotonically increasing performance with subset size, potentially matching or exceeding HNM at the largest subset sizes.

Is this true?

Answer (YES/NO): NO